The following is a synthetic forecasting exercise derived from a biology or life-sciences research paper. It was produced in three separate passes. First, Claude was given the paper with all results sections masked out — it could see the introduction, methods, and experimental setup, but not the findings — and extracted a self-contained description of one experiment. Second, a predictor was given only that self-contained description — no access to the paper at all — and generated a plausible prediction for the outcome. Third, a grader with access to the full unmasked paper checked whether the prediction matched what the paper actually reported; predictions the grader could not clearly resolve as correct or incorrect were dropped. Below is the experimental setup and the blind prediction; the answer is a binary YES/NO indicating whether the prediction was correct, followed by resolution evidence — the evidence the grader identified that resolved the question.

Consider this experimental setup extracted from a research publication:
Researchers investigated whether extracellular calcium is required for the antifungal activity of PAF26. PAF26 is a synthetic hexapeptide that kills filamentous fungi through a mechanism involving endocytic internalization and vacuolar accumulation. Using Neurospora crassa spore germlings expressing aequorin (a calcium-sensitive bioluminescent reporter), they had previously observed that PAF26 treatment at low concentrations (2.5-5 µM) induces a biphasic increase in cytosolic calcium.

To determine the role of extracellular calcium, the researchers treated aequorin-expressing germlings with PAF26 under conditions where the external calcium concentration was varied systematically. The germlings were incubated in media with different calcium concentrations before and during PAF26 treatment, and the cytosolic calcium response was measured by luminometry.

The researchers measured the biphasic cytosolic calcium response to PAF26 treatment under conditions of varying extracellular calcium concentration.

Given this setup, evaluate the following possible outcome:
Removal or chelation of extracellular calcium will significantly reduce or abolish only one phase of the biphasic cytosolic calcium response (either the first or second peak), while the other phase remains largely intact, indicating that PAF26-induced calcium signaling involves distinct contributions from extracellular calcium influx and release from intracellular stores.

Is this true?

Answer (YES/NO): NO